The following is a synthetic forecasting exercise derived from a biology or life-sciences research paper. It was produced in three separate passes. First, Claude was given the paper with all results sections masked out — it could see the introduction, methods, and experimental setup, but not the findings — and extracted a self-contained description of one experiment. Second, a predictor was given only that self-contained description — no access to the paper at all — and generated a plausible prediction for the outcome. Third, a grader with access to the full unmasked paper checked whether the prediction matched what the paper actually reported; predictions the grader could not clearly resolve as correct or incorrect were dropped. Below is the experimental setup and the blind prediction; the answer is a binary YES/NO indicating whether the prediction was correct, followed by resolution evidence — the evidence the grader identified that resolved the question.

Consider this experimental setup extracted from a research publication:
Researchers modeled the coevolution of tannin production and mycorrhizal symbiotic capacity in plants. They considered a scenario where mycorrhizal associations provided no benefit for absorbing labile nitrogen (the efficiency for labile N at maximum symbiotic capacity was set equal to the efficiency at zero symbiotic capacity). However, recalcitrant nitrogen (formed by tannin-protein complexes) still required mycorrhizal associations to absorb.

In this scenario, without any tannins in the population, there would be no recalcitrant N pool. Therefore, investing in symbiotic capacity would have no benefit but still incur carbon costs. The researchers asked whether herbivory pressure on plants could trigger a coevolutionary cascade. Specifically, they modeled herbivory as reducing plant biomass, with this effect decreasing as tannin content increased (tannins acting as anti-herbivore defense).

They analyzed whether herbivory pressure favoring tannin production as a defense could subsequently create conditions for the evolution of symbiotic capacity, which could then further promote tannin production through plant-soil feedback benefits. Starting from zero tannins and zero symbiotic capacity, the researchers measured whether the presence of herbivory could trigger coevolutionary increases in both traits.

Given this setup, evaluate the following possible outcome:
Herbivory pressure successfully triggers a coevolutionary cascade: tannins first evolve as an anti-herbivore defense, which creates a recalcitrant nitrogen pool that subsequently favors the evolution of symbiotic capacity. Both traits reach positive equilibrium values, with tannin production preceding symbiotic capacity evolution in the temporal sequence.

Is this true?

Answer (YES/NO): YES